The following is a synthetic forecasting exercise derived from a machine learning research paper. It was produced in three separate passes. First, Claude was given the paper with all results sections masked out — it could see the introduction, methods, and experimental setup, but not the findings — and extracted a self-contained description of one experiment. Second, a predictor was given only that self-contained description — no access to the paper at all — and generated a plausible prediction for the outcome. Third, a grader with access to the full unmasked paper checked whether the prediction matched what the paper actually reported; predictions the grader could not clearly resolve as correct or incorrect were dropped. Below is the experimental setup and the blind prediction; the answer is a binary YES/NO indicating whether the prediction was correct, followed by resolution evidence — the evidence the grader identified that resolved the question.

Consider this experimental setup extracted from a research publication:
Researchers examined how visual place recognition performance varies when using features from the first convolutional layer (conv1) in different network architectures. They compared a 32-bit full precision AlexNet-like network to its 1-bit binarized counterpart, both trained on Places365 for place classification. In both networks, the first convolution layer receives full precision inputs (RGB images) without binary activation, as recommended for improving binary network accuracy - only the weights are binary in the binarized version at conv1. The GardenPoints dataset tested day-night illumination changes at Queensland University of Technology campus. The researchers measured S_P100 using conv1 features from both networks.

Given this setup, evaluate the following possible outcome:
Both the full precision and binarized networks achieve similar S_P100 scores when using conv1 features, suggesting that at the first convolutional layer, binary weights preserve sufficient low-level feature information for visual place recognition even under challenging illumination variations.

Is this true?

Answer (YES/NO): NO